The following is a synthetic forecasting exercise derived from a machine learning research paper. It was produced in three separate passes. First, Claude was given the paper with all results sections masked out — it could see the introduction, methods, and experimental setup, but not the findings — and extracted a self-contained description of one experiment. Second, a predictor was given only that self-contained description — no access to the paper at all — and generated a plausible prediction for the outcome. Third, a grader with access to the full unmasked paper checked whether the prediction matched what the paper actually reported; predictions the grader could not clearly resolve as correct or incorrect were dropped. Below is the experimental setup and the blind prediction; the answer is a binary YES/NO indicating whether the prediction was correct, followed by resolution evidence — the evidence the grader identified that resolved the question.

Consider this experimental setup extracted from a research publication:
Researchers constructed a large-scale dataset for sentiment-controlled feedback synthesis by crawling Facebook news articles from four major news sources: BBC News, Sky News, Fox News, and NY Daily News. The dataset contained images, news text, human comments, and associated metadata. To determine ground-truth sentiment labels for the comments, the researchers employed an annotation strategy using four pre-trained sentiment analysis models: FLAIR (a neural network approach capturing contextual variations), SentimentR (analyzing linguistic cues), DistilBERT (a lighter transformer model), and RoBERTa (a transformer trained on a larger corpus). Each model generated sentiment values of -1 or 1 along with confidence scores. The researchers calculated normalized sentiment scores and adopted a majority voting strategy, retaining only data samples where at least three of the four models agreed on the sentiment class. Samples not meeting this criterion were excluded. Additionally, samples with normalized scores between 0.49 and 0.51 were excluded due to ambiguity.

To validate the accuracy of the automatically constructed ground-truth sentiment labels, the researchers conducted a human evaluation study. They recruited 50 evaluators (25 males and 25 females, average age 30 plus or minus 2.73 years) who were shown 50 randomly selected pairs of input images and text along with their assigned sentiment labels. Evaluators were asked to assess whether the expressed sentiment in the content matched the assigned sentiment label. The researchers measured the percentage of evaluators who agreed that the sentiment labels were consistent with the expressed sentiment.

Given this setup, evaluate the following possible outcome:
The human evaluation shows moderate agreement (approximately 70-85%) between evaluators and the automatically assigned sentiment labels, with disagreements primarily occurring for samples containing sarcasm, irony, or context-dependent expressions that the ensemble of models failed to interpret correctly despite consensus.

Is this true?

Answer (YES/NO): NO